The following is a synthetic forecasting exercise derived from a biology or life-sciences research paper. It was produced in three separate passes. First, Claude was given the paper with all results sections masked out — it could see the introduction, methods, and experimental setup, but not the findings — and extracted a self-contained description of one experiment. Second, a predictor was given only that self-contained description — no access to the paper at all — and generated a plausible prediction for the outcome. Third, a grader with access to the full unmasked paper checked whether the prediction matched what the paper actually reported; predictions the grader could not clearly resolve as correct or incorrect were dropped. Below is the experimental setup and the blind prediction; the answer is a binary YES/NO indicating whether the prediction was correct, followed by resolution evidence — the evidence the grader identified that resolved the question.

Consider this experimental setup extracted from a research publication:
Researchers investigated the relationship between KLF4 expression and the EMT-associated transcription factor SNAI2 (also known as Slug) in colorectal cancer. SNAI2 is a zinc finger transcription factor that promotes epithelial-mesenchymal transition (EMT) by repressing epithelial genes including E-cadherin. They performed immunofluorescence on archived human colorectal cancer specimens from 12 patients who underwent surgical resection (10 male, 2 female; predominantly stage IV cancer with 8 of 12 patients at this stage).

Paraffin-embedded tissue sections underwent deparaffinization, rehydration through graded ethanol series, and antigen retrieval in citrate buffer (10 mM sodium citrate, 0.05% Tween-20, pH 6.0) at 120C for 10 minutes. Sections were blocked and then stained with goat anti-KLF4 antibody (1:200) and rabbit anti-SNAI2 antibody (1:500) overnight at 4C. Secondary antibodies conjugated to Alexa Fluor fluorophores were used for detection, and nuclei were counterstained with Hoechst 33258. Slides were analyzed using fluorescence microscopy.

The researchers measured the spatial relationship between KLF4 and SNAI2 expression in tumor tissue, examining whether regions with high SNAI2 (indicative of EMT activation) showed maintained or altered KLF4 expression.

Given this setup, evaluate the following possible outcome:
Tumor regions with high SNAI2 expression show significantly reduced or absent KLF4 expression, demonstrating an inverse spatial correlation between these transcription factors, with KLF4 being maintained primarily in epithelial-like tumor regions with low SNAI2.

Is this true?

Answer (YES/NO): NO